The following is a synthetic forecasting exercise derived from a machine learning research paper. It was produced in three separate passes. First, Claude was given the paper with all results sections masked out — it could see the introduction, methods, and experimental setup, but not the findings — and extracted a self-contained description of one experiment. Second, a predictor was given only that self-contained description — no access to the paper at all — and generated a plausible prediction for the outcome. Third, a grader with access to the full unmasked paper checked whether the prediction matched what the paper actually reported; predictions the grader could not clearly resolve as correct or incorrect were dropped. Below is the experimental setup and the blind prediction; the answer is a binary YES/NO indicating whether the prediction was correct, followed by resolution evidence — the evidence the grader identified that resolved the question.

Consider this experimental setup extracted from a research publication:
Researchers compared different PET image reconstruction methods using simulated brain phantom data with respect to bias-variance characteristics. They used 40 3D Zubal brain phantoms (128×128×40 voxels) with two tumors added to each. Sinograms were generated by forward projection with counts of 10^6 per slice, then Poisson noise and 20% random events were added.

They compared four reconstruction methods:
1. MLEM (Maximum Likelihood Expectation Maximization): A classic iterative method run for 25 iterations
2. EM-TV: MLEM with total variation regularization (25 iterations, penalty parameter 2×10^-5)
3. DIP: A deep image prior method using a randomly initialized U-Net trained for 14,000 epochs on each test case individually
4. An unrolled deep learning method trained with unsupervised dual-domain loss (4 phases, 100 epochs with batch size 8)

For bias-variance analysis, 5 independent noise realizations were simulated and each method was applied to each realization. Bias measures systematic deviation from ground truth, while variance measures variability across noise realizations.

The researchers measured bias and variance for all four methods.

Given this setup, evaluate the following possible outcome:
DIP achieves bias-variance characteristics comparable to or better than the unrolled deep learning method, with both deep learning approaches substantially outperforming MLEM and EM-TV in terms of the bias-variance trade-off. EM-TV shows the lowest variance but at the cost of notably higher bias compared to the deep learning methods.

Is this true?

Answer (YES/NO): NO